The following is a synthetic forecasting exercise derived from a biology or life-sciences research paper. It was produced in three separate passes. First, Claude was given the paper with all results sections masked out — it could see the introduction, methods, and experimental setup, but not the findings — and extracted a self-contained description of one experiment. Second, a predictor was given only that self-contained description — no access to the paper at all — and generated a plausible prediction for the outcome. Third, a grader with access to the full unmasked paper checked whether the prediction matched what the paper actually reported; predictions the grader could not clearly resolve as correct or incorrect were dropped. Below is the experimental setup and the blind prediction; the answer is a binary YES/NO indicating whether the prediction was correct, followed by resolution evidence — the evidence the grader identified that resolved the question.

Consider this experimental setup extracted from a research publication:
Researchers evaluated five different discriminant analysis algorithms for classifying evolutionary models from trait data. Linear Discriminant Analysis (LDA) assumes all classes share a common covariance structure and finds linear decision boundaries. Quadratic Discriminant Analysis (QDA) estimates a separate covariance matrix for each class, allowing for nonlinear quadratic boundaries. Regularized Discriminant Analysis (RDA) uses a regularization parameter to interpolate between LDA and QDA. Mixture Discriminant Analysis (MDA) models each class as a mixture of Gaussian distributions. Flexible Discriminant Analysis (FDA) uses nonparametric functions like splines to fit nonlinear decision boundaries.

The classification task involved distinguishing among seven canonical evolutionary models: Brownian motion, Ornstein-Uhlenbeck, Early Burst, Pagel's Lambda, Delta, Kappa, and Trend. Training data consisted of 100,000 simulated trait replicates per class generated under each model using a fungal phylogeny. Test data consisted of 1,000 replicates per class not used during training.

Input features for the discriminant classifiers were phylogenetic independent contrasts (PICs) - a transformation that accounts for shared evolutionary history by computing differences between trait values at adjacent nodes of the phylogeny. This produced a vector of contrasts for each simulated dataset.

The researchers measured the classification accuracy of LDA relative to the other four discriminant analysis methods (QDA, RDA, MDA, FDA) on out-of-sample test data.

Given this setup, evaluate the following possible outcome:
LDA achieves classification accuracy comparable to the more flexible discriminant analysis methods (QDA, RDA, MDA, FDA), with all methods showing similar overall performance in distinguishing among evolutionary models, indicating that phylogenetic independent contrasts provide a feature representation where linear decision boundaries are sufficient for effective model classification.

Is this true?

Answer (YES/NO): NO